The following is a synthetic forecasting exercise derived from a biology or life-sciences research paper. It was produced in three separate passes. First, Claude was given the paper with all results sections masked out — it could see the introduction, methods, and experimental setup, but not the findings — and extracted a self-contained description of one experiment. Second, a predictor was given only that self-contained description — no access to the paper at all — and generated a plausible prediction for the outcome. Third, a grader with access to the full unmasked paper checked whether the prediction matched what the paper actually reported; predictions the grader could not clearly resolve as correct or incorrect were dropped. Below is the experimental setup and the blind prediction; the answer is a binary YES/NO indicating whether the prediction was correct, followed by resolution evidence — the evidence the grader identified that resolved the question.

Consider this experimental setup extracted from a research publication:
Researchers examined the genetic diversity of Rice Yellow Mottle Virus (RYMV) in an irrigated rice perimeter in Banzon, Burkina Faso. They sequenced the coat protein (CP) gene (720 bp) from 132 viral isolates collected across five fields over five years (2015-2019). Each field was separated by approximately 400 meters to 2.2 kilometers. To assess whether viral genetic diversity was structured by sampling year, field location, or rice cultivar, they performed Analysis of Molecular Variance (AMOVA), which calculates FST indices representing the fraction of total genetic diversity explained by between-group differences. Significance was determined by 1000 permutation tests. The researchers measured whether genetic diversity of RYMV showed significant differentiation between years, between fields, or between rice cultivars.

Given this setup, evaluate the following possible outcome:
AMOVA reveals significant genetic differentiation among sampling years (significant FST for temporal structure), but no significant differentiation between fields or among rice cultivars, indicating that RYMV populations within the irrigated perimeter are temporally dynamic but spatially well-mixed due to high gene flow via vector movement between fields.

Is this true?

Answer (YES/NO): NO